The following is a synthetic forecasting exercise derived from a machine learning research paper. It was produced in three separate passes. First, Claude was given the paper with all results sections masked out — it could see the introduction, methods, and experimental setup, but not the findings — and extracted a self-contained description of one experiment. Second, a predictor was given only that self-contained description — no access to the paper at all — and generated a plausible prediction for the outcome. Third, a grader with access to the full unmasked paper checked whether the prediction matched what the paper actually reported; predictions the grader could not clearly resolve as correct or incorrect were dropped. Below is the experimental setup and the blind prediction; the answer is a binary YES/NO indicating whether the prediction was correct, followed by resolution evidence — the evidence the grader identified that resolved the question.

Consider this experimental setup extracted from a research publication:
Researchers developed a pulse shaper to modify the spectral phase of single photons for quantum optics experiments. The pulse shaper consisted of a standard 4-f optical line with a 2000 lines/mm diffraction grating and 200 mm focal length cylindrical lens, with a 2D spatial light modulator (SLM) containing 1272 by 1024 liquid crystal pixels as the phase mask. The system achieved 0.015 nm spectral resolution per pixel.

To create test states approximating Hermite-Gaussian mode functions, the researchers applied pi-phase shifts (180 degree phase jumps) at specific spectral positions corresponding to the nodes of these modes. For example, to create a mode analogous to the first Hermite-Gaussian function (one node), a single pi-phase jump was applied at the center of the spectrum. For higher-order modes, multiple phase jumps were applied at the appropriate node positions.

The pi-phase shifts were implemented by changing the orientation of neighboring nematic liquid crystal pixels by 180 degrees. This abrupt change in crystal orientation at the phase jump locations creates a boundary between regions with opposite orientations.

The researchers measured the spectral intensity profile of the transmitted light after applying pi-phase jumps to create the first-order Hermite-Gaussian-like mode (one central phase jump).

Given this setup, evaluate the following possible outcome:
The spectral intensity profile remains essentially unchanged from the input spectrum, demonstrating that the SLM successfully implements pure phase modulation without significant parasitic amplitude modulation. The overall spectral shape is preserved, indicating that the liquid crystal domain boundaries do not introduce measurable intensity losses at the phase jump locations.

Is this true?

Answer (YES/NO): NO